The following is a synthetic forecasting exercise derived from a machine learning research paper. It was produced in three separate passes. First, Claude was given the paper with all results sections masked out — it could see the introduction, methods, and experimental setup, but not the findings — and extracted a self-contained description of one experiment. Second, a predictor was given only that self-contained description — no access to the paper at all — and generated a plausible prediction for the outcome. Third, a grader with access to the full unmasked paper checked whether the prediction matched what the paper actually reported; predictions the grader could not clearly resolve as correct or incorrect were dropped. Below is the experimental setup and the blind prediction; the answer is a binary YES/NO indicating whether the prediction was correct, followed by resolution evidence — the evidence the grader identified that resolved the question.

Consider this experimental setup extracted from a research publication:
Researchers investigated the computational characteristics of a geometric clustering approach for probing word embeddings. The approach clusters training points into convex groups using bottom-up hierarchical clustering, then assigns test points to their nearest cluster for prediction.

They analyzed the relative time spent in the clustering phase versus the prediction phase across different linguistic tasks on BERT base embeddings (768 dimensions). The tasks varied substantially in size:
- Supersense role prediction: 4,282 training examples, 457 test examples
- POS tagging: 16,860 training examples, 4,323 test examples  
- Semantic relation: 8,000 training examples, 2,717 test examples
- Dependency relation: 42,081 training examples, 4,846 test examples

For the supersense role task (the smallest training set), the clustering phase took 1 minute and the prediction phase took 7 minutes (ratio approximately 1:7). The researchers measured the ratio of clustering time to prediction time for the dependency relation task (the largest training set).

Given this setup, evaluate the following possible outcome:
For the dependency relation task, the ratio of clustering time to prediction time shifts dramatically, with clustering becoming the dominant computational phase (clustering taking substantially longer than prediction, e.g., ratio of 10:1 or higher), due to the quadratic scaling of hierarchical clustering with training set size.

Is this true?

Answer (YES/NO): NO